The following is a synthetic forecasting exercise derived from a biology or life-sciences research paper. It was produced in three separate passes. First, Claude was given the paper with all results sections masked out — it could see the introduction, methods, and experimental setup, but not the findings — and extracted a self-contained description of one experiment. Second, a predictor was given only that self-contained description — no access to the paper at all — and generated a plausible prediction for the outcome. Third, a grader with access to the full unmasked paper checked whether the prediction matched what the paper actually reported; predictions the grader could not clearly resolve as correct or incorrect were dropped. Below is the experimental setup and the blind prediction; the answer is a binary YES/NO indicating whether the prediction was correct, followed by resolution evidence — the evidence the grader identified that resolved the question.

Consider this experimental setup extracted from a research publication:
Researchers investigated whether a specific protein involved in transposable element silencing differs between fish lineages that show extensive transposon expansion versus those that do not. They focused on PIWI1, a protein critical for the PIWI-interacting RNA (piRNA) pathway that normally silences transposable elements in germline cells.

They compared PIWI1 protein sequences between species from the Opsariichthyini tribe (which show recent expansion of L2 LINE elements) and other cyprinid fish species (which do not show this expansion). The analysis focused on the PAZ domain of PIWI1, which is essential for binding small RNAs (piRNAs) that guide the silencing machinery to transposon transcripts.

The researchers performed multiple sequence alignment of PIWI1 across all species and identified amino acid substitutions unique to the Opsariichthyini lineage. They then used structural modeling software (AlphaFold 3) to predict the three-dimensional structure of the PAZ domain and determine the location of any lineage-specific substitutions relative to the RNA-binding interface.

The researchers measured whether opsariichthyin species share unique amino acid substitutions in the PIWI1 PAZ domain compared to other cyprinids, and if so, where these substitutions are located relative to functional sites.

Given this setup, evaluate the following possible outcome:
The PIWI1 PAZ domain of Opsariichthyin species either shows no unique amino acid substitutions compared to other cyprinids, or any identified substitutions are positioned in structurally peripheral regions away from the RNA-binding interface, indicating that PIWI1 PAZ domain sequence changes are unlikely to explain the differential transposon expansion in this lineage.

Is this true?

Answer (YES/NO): NO